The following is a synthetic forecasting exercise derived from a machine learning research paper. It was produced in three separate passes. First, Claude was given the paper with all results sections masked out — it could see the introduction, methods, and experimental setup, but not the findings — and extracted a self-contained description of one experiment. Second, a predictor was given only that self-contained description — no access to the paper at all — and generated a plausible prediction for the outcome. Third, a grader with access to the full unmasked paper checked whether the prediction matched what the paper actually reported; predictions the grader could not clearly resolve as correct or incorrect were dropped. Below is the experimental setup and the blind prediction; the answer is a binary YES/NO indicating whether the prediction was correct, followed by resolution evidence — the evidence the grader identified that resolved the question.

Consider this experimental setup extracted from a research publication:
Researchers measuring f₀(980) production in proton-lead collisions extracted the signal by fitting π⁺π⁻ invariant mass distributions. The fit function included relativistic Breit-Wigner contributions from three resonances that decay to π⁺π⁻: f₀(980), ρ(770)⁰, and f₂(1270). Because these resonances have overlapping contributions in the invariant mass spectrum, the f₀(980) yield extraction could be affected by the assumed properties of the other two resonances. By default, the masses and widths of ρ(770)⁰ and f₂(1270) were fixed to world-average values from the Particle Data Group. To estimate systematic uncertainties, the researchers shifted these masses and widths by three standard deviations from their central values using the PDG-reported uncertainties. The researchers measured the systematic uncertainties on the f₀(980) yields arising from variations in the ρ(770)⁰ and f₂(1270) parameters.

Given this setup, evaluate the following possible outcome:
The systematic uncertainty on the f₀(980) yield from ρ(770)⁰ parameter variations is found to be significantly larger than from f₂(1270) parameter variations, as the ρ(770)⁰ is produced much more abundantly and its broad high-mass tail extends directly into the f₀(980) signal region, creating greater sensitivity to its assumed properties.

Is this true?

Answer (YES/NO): NO